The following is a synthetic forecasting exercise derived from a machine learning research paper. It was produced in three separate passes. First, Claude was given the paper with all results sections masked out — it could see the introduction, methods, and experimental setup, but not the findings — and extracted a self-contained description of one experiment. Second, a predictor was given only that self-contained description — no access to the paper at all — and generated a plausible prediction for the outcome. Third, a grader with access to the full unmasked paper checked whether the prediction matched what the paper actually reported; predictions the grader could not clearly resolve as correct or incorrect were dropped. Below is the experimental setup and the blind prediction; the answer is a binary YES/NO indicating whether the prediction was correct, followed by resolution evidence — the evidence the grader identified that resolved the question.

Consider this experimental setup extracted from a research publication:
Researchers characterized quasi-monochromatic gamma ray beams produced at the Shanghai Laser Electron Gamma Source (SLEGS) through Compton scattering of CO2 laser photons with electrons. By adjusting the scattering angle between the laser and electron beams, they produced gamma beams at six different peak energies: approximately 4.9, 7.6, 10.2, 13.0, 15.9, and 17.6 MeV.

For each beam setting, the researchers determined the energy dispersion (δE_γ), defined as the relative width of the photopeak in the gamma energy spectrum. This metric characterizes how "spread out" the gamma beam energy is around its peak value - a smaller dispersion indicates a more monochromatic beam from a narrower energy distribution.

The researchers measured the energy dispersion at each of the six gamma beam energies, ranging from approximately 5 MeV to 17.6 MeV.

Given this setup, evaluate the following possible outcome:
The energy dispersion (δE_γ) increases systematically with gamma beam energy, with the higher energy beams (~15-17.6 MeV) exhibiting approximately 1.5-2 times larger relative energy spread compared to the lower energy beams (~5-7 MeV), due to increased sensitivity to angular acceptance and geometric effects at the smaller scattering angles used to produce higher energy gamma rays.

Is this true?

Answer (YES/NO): NO